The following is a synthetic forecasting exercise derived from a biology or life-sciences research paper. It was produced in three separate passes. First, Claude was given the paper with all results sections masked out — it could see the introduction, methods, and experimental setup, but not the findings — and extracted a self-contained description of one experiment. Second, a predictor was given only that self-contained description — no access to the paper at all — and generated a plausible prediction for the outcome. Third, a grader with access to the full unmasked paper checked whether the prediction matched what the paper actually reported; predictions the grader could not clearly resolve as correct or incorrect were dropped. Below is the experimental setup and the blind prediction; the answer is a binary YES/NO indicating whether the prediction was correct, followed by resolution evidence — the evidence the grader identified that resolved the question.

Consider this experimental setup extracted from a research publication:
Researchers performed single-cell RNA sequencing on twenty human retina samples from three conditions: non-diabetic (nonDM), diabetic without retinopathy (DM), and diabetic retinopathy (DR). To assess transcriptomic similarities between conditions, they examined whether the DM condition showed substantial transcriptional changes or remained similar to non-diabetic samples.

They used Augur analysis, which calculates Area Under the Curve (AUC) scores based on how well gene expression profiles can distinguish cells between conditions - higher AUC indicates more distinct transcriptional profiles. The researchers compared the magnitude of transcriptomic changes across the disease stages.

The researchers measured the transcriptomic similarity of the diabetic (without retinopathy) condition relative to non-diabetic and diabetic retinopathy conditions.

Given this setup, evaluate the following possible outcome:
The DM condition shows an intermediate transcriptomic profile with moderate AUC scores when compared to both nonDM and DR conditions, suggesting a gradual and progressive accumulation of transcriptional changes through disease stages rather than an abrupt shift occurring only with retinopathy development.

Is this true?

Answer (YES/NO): NO